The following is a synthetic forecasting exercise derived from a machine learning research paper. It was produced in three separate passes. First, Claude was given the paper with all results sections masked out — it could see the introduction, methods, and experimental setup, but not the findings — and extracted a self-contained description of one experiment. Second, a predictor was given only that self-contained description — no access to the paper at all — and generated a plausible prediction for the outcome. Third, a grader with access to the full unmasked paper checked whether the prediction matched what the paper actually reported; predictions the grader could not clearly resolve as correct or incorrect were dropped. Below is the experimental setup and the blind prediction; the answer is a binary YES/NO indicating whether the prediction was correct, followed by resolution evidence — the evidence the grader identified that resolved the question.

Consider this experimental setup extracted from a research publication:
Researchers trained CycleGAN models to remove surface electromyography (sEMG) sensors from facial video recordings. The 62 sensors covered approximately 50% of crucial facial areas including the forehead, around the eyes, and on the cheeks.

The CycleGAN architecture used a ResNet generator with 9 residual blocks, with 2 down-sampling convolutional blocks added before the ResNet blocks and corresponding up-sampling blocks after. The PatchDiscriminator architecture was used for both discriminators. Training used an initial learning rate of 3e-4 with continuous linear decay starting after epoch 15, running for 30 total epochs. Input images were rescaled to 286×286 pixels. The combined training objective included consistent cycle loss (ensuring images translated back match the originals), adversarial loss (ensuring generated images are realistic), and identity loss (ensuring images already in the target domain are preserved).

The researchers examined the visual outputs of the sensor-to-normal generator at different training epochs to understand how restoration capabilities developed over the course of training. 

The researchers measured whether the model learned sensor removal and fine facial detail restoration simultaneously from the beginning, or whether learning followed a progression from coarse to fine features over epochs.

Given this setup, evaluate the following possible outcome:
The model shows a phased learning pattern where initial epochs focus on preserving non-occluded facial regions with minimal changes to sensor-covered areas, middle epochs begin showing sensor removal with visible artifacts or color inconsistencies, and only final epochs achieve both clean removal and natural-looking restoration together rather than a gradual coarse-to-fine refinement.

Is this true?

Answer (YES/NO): NO